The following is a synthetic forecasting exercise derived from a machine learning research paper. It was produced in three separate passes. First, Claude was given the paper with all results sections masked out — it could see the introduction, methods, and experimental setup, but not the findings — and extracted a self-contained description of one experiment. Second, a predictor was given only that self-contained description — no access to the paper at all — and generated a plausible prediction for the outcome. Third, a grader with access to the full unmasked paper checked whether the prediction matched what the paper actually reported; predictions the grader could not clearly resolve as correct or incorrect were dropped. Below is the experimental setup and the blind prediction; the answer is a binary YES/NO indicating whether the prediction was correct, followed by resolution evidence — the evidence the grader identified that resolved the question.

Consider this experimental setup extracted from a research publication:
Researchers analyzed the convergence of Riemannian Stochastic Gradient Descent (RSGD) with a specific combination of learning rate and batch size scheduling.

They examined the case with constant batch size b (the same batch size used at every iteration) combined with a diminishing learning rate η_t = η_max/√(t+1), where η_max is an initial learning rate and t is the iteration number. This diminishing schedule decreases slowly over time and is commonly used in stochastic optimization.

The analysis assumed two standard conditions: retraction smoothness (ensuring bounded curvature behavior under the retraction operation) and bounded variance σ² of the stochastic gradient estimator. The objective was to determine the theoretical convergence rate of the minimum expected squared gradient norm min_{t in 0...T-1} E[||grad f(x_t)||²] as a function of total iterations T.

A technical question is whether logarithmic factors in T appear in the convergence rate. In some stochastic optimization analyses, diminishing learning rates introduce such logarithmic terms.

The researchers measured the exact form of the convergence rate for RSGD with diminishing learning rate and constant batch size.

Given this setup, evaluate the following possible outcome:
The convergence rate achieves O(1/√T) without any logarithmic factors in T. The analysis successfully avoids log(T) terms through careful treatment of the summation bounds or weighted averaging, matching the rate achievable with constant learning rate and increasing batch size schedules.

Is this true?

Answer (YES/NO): NO